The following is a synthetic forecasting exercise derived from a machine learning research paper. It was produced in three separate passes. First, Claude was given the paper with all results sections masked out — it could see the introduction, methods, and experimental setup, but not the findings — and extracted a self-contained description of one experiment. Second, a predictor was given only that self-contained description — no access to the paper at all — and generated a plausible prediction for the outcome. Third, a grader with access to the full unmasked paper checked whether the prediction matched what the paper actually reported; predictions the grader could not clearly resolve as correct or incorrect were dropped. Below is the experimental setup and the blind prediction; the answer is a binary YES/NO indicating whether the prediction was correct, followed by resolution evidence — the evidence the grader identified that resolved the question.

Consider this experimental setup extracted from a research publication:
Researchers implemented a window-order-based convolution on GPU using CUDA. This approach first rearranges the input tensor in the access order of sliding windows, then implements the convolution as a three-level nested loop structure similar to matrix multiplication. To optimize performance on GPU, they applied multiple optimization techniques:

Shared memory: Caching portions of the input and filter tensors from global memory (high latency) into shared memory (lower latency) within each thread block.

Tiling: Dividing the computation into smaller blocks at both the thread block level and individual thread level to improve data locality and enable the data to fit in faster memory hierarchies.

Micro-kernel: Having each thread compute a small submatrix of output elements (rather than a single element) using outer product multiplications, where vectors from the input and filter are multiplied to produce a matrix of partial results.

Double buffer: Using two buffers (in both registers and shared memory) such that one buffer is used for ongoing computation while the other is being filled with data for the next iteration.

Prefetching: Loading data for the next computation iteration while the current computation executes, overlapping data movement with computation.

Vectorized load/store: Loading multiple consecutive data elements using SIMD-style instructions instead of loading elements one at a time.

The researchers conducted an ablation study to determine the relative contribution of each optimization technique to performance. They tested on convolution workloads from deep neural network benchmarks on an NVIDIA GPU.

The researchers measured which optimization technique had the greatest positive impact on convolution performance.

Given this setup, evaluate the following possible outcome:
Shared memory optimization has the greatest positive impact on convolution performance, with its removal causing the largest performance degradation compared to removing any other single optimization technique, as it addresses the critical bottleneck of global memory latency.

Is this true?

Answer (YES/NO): NO